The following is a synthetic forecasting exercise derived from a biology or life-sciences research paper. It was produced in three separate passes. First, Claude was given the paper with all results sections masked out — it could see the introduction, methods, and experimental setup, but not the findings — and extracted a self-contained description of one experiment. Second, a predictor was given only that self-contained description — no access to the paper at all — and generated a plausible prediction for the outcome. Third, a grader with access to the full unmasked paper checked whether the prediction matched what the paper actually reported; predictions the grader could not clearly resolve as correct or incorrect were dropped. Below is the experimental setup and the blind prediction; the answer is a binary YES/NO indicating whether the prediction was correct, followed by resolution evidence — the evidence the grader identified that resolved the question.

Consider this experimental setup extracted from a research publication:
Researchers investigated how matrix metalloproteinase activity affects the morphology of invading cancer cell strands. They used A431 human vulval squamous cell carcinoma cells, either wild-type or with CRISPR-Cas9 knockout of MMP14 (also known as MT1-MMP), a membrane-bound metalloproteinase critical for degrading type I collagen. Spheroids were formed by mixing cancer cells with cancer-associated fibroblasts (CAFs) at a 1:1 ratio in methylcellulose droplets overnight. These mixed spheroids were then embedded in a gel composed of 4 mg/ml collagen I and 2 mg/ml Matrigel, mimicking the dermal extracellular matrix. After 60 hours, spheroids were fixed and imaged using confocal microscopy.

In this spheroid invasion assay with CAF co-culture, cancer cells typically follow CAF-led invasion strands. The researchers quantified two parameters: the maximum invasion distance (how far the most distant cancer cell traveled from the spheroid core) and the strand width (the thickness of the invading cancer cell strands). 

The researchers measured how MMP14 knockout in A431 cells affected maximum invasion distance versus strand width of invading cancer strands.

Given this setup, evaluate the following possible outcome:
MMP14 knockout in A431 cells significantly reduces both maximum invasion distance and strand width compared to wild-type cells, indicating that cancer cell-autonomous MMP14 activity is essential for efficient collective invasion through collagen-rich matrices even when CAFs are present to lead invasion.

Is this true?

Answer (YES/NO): NO